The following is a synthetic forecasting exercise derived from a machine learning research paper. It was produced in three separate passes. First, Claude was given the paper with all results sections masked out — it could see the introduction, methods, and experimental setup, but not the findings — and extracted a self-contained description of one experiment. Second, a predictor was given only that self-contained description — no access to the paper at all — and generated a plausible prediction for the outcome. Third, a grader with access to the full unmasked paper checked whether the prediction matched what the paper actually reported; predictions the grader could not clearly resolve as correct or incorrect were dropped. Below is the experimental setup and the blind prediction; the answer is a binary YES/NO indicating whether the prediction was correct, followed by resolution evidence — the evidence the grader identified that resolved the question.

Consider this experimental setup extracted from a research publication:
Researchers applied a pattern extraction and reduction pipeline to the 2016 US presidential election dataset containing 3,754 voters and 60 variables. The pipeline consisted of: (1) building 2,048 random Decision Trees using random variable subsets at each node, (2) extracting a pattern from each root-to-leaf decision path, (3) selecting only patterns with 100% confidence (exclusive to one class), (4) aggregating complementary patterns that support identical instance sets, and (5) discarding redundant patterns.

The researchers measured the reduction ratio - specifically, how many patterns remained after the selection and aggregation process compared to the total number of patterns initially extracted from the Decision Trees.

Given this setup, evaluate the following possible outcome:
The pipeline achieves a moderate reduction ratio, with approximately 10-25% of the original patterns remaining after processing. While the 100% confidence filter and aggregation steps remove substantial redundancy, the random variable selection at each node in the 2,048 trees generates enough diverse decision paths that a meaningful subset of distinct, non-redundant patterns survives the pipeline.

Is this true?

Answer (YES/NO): NO